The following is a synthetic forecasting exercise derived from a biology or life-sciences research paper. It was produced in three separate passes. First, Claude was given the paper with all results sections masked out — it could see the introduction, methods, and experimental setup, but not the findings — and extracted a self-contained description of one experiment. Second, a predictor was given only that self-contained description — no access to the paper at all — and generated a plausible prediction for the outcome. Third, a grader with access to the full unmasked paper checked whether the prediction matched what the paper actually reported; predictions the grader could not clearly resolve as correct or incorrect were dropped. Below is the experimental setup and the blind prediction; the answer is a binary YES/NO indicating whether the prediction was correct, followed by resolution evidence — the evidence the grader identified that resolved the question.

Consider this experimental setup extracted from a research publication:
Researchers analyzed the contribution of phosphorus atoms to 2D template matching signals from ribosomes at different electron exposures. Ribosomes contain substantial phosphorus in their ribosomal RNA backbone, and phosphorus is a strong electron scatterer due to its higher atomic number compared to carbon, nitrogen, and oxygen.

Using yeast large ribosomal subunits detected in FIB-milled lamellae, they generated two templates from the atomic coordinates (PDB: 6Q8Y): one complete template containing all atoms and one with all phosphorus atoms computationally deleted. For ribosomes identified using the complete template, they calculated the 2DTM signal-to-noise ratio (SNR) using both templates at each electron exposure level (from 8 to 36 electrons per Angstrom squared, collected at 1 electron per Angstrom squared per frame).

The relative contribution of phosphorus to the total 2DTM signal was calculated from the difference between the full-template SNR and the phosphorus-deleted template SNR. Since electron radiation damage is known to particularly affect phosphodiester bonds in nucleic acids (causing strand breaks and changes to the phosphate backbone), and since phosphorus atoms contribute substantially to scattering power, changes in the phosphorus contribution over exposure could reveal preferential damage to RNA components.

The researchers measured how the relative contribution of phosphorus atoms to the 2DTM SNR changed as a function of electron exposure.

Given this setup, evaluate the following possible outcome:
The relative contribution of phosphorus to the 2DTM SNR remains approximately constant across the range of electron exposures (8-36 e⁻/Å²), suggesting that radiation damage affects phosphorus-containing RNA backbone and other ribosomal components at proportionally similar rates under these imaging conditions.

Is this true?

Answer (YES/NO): NO